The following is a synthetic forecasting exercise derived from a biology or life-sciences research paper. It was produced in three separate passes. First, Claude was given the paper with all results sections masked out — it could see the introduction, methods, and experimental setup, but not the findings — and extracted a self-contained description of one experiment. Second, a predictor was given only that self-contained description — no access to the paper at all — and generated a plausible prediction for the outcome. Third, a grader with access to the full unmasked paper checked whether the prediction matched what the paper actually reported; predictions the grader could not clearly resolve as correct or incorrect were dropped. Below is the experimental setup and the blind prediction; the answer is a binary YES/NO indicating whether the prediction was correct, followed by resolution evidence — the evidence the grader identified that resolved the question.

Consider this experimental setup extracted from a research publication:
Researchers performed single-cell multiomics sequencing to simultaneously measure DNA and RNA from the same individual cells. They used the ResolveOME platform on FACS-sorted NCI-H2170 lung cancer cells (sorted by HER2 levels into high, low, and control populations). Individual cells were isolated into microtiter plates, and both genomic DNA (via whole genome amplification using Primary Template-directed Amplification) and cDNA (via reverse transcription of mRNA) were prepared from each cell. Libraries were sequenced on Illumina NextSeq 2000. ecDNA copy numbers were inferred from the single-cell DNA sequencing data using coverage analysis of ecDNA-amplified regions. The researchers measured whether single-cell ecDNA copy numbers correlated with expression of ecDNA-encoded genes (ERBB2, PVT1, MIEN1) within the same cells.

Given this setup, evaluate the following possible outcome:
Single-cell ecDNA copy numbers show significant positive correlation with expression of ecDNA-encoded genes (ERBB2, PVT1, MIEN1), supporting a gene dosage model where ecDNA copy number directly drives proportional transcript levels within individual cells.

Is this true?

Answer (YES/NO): YES